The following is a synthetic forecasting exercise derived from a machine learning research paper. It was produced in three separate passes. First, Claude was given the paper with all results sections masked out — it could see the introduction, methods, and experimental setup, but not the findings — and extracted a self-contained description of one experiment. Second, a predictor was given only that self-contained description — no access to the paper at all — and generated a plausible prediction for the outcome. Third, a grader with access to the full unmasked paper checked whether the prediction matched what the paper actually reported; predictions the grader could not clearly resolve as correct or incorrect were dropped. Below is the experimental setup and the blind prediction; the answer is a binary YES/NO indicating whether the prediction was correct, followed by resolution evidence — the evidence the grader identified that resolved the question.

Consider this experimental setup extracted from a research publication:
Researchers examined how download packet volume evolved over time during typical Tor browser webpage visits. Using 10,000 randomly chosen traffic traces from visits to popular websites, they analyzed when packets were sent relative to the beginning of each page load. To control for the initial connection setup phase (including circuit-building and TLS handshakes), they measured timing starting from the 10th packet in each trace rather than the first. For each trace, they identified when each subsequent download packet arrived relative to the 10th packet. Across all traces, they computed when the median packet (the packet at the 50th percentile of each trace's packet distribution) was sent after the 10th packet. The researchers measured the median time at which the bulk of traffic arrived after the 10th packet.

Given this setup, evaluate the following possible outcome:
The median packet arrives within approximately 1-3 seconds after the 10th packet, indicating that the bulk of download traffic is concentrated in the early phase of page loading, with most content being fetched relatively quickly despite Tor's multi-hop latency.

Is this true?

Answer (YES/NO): NO